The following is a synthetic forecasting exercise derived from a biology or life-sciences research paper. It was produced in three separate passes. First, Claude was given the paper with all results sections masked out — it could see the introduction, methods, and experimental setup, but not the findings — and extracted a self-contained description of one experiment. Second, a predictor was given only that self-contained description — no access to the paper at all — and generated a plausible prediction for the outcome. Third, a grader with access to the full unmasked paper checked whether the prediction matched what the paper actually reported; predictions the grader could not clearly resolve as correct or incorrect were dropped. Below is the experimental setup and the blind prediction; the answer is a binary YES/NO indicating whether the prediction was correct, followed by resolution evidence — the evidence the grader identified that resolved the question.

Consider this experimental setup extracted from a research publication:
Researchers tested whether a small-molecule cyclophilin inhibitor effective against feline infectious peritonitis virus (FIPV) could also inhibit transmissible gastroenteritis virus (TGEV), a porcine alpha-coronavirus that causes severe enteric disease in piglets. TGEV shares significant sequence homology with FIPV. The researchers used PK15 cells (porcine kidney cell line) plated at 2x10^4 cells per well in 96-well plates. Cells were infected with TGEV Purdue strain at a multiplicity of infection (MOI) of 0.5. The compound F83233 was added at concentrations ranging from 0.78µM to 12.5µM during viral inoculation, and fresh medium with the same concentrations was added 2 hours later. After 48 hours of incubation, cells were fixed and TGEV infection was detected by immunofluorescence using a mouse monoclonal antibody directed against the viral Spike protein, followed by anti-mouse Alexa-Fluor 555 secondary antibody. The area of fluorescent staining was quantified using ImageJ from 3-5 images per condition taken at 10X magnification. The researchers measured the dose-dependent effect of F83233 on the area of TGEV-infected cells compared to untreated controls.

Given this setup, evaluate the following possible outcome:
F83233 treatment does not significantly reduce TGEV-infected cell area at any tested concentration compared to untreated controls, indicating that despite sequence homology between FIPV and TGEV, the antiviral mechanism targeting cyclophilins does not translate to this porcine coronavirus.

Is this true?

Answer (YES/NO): NO